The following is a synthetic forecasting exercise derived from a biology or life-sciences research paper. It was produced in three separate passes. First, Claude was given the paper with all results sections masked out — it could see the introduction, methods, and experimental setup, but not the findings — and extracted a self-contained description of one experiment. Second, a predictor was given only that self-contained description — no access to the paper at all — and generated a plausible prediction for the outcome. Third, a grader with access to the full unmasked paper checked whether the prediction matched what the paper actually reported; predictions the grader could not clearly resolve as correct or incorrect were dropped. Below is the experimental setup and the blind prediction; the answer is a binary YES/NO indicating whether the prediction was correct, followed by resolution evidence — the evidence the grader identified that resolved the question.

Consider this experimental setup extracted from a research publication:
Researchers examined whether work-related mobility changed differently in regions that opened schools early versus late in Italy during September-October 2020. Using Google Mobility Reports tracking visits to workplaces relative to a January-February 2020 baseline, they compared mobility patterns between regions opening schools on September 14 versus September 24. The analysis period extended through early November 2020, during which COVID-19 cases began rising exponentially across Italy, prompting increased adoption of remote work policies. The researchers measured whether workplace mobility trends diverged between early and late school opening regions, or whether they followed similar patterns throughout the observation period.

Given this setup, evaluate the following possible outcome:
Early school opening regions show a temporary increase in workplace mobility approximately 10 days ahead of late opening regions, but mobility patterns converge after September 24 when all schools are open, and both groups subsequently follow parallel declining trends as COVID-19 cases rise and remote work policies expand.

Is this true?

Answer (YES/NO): NO